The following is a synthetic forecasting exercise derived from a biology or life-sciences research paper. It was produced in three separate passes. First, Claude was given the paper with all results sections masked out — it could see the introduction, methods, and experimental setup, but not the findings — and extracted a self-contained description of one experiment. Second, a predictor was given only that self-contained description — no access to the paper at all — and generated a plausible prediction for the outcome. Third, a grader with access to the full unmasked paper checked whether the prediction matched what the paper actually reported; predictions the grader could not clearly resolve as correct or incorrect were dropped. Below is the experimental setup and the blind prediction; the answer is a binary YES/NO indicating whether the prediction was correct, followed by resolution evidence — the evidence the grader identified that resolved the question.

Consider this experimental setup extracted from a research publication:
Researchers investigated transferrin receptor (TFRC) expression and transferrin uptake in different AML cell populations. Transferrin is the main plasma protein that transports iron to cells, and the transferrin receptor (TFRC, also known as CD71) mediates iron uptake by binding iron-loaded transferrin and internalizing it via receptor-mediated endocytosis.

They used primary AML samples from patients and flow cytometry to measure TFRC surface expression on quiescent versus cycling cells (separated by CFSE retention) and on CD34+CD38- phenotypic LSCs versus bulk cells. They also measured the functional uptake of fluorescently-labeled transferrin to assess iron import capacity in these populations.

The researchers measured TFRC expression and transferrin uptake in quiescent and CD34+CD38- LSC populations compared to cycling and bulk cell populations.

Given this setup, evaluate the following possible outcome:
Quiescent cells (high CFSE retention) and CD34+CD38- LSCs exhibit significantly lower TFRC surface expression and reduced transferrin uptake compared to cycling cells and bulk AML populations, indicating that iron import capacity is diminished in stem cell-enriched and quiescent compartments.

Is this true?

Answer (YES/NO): YES